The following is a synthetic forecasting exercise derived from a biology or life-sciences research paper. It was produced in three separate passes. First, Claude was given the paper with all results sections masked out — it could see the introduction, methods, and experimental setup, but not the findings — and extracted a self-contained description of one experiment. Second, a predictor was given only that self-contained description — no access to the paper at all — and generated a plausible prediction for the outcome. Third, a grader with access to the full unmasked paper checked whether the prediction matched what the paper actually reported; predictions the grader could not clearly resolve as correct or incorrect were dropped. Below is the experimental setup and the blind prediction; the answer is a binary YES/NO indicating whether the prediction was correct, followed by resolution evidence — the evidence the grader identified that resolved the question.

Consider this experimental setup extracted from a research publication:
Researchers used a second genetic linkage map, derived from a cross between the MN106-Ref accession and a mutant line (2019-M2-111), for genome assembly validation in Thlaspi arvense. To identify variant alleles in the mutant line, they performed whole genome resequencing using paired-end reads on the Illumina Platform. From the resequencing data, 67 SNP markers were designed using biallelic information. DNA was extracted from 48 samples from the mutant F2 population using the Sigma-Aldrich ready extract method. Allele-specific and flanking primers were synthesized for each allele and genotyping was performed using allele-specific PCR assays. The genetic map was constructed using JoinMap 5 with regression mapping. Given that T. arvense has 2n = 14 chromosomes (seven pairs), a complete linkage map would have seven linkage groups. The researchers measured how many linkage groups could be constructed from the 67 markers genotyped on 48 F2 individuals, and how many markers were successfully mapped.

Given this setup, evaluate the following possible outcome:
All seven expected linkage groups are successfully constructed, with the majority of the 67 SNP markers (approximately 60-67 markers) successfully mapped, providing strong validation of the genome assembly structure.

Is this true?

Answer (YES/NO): NO